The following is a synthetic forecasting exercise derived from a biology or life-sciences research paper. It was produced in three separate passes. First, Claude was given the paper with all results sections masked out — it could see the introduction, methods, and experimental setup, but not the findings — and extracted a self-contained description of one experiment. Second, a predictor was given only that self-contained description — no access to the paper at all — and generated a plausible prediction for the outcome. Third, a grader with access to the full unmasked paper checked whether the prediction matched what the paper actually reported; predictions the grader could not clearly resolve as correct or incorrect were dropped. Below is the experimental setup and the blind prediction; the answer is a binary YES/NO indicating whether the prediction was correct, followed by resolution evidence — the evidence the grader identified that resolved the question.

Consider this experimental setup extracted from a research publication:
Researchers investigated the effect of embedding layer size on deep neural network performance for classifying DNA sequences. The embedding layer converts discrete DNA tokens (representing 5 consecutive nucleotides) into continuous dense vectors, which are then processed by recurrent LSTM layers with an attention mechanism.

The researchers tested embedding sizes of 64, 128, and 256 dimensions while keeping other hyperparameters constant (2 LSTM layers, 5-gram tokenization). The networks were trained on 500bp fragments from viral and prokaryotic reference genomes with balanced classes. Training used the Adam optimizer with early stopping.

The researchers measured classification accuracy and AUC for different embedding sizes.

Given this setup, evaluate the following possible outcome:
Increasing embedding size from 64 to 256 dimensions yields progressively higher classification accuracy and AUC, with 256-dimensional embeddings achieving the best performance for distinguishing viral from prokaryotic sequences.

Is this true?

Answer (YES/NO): NO